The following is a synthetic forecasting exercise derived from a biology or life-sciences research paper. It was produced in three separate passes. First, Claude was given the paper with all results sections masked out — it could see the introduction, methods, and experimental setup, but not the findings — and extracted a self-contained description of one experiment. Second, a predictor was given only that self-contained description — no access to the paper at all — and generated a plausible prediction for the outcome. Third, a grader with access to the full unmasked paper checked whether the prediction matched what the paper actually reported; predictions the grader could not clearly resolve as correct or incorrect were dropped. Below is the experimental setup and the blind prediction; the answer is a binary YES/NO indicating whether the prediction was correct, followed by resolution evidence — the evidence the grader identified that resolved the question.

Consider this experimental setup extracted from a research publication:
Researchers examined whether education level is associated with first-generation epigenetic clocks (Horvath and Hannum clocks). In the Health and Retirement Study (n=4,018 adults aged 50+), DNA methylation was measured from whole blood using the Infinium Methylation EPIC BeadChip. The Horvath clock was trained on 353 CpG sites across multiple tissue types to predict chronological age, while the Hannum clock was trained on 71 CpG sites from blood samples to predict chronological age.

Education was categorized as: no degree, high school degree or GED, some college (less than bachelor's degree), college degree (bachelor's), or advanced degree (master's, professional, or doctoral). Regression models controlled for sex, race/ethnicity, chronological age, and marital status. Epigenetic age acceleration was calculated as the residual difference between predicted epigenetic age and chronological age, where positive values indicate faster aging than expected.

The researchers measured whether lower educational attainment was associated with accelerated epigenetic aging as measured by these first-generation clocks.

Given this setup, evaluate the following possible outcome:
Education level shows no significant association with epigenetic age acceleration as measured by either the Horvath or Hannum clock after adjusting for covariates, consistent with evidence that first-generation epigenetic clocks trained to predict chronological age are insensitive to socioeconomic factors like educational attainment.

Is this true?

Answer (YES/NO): NO